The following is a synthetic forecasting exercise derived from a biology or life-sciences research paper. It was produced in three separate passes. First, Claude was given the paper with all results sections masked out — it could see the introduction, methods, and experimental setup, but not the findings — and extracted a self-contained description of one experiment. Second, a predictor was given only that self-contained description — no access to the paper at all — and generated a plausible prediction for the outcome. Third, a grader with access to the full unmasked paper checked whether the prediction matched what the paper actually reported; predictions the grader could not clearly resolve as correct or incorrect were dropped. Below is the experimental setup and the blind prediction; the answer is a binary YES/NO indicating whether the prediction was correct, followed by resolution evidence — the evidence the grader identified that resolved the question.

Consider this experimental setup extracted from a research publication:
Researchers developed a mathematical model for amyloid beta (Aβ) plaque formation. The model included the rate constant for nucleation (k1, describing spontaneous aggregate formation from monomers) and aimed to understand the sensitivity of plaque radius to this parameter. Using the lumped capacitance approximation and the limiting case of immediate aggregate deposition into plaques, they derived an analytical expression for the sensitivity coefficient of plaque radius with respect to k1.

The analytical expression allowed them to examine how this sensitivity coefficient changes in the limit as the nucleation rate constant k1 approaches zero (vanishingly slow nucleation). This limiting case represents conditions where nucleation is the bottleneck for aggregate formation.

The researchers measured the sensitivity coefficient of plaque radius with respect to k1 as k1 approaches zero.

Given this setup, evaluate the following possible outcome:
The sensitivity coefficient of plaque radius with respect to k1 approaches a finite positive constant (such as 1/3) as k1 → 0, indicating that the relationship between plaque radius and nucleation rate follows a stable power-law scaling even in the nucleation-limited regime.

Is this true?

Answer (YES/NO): YES